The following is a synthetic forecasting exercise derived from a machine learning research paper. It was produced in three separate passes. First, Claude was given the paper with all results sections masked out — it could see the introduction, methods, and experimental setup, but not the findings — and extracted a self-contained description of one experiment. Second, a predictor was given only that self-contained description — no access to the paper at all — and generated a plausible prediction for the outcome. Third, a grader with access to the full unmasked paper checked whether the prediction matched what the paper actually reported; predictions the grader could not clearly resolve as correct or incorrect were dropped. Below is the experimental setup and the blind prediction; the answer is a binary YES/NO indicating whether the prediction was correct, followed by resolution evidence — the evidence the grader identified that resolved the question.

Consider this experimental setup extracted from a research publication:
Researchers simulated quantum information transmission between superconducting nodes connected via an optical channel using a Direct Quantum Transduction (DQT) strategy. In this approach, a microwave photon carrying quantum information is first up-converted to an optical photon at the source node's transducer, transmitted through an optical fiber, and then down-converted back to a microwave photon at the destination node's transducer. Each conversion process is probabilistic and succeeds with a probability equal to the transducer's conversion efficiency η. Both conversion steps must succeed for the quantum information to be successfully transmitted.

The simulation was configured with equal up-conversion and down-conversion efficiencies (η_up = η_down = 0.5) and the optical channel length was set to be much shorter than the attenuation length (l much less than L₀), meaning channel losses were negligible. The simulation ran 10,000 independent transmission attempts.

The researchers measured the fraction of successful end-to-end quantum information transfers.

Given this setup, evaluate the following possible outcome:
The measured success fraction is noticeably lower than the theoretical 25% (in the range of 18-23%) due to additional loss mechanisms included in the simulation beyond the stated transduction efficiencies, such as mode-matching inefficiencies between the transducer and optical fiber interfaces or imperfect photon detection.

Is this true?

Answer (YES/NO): NO